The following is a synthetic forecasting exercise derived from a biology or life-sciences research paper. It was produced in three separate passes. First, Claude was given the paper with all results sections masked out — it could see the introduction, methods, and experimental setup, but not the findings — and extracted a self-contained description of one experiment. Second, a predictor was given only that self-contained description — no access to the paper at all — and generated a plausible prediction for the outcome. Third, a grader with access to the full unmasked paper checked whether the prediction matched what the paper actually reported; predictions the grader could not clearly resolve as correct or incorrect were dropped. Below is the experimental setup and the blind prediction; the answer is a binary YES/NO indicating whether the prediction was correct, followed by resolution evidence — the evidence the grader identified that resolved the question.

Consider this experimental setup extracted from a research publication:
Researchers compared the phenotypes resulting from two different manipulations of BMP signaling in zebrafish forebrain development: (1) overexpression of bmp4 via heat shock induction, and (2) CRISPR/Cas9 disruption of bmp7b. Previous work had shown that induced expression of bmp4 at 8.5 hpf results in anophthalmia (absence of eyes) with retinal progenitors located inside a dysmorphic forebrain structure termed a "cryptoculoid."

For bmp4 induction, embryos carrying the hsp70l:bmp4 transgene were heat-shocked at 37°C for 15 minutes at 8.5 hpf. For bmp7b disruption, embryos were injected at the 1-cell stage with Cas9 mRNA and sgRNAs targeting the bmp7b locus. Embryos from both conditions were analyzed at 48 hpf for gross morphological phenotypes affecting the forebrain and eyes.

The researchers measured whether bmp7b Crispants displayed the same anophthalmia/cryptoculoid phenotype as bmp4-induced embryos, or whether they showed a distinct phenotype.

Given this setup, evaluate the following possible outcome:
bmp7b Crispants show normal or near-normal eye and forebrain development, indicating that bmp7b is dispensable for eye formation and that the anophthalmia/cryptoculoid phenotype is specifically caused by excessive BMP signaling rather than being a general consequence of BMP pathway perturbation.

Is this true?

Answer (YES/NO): NO